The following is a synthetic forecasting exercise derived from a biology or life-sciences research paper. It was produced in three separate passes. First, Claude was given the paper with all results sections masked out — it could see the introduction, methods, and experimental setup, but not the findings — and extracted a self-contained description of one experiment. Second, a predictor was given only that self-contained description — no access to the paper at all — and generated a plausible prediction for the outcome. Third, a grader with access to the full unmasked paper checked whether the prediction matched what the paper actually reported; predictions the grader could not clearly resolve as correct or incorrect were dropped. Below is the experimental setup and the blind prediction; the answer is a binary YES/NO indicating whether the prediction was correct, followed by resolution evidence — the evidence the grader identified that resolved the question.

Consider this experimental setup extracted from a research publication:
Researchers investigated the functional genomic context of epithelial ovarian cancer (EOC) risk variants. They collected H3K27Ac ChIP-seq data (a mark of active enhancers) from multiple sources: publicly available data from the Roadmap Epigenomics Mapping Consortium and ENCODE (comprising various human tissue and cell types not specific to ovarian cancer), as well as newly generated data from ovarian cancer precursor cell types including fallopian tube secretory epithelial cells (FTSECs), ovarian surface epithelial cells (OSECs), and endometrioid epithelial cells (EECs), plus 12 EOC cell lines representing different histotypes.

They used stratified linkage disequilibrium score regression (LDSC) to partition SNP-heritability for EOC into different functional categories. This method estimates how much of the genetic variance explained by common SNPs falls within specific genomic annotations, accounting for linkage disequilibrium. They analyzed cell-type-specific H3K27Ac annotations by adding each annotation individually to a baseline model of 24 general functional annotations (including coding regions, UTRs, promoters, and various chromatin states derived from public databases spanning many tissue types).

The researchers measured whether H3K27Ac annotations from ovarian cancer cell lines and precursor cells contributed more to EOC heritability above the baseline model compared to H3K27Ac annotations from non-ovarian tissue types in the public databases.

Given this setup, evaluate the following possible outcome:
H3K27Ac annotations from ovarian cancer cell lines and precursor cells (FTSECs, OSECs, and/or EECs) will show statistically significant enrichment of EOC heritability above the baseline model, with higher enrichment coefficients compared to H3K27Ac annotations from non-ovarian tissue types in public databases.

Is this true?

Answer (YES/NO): NO